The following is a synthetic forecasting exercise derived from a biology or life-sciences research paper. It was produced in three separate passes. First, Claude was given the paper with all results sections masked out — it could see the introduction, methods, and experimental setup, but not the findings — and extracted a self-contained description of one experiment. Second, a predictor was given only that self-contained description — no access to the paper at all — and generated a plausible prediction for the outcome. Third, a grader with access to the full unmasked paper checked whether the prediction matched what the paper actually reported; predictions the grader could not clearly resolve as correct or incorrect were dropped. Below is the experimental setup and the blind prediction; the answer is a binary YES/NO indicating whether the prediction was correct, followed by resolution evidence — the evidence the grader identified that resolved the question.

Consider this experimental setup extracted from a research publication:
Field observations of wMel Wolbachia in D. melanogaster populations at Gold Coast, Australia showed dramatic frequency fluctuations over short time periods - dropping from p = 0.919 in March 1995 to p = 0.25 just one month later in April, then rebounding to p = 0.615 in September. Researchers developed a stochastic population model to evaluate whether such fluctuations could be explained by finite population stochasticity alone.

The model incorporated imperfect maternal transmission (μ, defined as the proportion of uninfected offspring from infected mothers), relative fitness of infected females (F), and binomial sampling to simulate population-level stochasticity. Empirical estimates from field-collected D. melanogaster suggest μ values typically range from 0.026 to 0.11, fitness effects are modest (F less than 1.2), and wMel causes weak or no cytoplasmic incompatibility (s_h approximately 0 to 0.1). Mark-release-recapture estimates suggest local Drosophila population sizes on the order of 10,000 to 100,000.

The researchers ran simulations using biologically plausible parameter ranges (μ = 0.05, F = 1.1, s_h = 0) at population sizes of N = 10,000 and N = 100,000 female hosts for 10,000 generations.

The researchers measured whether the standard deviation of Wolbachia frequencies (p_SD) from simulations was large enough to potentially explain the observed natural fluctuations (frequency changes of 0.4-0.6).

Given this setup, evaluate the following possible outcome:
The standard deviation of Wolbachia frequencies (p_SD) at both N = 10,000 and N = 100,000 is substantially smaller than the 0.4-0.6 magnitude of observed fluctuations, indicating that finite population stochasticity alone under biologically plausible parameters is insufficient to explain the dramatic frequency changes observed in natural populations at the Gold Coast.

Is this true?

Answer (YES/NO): YES